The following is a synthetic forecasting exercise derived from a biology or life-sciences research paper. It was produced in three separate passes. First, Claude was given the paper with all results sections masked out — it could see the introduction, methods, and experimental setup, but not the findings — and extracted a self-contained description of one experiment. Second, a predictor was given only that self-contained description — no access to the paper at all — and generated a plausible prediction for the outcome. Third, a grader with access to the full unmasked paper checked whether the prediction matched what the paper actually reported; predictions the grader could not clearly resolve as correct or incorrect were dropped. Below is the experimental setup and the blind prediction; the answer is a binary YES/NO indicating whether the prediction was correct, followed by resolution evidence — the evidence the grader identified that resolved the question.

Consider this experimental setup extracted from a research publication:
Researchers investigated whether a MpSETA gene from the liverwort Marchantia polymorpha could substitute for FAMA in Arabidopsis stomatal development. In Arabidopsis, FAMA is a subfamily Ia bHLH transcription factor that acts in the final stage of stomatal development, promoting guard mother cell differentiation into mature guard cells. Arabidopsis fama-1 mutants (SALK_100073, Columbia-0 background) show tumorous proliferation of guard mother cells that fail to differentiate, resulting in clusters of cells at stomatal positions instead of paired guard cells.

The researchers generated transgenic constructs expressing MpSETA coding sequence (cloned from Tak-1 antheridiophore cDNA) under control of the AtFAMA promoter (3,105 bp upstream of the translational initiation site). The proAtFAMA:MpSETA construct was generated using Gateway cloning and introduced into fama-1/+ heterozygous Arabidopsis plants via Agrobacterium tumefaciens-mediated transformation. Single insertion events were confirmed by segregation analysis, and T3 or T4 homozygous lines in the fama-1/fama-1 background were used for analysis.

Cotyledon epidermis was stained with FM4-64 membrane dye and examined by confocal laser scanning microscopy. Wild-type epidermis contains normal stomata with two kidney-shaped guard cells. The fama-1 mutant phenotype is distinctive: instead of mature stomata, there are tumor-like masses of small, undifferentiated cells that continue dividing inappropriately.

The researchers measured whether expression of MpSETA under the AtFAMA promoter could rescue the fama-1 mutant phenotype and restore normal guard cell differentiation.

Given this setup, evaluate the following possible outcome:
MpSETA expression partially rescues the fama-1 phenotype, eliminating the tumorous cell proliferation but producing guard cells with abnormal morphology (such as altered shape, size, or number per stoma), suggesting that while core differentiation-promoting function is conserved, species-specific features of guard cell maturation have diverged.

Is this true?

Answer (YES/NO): NO